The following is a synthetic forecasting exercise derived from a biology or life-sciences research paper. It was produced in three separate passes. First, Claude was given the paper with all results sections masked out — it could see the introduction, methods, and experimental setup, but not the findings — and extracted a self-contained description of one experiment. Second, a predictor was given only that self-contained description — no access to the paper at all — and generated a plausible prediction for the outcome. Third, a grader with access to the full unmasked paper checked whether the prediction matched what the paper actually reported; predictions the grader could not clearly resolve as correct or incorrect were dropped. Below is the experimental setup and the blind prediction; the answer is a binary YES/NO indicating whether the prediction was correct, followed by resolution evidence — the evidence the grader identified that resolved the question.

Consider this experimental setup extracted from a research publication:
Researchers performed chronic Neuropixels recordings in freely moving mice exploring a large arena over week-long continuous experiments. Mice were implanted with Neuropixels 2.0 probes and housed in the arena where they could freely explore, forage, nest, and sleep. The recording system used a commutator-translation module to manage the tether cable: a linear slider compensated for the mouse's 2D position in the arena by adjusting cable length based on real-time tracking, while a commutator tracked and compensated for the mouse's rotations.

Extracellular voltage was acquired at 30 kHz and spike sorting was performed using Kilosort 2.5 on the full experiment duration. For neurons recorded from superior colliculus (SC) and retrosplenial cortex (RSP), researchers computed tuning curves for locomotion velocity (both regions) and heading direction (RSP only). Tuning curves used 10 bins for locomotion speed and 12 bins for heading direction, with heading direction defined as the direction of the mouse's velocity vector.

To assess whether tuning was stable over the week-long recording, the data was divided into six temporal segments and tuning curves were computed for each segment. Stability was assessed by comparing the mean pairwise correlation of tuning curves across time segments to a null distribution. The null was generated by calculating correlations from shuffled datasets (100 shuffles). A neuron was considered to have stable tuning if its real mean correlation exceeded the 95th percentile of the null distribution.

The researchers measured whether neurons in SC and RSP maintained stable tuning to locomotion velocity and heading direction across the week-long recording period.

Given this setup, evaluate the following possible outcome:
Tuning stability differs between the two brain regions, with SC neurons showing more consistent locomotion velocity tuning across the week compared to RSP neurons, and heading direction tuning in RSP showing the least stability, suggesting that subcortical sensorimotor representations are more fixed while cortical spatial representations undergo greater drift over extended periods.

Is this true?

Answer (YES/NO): NO